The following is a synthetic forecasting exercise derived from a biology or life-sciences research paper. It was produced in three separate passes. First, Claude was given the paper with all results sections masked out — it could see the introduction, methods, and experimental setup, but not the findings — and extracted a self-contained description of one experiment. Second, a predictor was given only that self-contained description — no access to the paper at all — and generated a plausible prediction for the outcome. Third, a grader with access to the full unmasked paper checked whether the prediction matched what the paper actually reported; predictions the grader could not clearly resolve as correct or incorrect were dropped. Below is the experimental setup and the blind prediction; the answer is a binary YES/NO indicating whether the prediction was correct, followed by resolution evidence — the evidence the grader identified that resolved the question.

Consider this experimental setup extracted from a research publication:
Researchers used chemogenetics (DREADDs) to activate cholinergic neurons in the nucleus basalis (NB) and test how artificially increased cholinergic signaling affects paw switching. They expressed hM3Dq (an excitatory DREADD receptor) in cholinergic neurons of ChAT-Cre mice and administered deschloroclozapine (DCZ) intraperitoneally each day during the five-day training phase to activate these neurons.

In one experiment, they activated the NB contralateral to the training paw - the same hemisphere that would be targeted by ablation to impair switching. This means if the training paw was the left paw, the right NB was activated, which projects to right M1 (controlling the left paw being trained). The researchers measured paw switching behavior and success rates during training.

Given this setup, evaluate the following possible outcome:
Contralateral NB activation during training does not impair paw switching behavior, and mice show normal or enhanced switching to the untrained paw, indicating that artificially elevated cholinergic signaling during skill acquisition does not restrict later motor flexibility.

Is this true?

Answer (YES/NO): YES